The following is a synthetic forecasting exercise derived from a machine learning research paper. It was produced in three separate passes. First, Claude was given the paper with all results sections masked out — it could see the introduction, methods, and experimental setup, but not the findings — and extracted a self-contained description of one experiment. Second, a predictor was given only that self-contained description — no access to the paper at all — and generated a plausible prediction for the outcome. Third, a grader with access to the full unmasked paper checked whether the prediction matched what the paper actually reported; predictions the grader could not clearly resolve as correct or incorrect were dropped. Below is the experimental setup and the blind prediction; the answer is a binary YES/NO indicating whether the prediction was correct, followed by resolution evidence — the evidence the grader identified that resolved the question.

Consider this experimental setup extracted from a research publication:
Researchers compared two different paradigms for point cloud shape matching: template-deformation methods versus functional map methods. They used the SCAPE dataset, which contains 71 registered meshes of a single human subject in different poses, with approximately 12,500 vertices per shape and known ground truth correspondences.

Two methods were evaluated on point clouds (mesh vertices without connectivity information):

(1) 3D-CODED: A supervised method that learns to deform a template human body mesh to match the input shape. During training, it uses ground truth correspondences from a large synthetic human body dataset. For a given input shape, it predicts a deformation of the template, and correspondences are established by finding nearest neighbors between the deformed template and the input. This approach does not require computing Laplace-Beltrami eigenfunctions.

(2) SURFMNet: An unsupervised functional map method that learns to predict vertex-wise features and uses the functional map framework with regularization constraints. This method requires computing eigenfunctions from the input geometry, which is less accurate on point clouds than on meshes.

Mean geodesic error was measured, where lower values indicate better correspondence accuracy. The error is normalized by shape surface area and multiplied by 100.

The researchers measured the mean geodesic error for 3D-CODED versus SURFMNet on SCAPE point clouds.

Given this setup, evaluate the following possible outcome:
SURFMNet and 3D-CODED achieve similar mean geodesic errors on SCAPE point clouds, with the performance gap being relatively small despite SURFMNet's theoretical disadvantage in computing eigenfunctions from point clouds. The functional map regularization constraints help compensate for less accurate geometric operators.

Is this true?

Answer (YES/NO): YES